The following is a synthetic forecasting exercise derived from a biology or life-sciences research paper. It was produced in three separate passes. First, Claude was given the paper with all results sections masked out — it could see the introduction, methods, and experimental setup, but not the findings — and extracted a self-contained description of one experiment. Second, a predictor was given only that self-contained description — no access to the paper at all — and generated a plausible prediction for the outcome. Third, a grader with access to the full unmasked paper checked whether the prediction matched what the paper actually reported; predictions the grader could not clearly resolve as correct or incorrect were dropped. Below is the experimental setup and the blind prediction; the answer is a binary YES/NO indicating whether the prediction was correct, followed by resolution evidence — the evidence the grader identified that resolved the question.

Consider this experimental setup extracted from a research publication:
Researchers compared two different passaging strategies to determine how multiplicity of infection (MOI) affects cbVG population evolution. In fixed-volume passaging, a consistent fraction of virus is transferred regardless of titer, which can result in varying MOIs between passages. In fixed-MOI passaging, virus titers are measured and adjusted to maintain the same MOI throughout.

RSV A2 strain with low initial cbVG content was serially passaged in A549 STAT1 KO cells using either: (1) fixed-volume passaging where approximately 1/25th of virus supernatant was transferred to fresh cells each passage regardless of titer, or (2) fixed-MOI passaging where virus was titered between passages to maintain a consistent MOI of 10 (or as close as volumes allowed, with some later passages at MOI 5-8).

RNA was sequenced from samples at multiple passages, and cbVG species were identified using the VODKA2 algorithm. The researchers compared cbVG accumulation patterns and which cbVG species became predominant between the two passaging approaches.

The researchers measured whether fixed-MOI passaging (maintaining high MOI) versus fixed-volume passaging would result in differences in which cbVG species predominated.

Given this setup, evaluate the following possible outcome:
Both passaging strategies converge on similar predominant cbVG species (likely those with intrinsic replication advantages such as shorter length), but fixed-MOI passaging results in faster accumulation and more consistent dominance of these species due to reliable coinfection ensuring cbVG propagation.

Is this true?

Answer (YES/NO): NO